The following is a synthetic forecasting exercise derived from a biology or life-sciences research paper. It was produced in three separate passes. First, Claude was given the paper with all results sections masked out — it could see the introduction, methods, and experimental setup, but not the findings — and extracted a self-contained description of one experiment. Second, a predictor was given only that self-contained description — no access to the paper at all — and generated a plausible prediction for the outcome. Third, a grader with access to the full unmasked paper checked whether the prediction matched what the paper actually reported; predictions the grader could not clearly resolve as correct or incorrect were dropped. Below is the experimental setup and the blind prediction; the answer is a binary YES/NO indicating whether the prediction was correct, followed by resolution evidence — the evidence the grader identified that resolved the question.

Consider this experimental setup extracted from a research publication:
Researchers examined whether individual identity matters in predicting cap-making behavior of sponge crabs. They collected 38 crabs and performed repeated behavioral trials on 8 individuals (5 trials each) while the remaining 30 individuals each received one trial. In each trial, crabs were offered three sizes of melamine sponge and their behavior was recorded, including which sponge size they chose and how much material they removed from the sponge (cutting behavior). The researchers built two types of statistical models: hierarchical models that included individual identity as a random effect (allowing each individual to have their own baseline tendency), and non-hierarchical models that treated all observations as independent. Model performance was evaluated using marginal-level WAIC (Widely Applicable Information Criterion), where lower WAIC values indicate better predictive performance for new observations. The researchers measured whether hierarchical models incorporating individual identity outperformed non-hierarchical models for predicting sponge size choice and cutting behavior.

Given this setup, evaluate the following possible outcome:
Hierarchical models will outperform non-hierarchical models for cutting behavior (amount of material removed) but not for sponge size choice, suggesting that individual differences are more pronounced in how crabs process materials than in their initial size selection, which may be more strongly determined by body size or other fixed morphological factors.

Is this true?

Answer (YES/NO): NO